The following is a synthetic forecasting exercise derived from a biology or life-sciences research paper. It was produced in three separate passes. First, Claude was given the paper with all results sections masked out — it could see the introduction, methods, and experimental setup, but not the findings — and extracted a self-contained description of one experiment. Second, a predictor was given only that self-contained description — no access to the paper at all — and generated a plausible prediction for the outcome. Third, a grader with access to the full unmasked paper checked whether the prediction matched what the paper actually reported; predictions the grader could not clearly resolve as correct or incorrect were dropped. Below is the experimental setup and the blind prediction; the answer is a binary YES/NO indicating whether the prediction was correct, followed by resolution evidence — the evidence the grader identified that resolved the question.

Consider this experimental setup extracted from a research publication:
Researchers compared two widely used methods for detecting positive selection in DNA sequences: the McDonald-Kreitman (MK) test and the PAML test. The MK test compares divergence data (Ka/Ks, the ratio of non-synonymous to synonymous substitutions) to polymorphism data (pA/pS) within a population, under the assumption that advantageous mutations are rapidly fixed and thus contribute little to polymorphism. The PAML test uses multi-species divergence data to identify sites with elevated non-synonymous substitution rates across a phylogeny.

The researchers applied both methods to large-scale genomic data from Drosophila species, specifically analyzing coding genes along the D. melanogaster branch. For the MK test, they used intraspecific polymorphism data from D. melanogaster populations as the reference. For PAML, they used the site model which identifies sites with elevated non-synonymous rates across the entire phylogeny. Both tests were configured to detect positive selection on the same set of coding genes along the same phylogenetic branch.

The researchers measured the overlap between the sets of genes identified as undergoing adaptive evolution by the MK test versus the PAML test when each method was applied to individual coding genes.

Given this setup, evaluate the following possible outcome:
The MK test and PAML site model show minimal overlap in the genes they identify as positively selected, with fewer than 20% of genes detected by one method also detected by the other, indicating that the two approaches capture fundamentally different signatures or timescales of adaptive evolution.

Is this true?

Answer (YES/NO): YES